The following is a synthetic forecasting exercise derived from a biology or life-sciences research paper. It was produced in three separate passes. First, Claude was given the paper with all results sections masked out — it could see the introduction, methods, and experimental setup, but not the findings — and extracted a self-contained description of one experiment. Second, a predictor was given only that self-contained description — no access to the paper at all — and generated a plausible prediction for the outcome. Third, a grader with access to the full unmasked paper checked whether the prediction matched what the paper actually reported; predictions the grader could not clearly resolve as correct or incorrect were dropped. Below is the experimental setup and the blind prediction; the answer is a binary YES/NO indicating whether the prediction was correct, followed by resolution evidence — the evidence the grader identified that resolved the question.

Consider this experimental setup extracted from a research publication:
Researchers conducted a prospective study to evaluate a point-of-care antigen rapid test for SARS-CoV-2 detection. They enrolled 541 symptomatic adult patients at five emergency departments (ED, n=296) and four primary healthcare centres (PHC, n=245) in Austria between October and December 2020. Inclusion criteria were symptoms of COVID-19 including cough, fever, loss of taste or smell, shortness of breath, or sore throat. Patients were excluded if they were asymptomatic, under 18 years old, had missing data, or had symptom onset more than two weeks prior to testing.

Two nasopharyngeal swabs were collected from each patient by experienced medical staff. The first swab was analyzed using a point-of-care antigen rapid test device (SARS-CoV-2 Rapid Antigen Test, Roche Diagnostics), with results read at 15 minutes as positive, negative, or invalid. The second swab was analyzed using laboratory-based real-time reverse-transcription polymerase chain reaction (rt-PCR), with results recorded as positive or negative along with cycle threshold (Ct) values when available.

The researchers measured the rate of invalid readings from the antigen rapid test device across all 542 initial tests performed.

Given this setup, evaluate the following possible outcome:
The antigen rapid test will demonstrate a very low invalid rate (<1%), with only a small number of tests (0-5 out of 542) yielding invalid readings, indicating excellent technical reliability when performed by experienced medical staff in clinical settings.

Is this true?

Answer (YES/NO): YES